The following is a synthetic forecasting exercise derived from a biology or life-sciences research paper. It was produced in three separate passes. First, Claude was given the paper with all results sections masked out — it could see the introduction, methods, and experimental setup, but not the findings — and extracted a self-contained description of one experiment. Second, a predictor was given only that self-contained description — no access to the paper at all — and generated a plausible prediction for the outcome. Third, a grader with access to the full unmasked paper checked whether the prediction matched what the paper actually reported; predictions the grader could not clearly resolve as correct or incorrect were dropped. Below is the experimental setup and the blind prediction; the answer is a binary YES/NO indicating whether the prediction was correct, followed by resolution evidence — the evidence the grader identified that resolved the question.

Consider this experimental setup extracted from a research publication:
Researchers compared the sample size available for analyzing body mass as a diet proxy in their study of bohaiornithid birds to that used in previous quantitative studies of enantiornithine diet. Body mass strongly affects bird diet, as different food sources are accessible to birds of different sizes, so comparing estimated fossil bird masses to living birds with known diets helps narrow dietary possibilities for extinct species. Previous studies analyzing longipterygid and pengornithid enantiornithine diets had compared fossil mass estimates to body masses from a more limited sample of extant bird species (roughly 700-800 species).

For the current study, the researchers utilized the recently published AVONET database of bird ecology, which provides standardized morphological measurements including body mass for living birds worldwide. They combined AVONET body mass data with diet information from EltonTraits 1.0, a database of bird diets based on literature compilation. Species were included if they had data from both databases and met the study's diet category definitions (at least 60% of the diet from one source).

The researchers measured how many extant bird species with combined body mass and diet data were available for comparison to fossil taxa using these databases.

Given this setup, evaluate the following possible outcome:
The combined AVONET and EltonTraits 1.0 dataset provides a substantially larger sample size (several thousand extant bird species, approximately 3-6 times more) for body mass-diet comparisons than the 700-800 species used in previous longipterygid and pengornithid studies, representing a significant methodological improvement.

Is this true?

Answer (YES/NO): NO